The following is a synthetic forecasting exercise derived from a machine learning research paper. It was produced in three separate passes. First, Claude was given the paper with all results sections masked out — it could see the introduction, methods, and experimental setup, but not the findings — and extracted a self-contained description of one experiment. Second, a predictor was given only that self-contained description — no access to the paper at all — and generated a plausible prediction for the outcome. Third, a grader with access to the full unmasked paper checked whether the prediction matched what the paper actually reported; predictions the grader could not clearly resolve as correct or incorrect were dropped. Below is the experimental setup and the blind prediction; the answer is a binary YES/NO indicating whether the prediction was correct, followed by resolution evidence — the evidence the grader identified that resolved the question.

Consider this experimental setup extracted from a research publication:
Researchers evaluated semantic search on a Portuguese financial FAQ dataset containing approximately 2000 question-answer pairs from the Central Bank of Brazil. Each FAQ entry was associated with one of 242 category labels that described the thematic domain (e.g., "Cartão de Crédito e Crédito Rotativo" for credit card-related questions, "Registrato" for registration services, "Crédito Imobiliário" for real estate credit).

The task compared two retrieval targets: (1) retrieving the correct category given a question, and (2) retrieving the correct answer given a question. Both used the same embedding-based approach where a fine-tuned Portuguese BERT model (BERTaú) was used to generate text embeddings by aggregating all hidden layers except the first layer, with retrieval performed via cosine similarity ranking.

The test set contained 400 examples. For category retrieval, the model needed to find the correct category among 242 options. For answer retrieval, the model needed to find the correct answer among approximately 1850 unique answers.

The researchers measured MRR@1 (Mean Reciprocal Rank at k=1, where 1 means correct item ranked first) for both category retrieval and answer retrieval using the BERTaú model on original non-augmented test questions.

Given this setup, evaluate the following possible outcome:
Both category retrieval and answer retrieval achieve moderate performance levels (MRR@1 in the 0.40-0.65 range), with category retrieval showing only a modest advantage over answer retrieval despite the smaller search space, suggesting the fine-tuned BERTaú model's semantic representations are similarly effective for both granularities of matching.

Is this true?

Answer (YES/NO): NO